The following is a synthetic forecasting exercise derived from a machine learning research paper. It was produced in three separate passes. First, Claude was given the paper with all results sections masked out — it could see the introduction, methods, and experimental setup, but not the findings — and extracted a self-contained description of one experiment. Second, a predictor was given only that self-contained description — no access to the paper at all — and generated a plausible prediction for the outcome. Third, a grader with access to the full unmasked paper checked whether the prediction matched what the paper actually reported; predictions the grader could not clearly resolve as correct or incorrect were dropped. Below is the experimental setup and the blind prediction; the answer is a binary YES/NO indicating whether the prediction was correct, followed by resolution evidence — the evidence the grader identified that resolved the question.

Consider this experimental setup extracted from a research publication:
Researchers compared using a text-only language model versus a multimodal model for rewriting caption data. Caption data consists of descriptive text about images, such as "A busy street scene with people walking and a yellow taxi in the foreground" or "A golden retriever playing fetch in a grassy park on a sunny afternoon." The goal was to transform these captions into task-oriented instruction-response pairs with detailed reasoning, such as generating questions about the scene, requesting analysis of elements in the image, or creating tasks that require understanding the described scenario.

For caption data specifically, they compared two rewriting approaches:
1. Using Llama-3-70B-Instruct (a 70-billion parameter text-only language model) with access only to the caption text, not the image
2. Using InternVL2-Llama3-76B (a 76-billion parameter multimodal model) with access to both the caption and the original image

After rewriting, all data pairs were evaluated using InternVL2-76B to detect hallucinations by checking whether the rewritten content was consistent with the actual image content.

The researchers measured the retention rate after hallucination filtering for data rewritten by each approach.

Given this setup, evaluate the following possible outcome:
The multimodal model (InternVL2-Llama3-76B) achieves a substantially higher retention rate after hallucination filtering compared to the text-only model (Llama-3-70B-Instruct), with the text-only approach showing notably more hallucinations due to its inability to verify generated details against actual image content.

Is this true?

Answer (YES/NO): NO